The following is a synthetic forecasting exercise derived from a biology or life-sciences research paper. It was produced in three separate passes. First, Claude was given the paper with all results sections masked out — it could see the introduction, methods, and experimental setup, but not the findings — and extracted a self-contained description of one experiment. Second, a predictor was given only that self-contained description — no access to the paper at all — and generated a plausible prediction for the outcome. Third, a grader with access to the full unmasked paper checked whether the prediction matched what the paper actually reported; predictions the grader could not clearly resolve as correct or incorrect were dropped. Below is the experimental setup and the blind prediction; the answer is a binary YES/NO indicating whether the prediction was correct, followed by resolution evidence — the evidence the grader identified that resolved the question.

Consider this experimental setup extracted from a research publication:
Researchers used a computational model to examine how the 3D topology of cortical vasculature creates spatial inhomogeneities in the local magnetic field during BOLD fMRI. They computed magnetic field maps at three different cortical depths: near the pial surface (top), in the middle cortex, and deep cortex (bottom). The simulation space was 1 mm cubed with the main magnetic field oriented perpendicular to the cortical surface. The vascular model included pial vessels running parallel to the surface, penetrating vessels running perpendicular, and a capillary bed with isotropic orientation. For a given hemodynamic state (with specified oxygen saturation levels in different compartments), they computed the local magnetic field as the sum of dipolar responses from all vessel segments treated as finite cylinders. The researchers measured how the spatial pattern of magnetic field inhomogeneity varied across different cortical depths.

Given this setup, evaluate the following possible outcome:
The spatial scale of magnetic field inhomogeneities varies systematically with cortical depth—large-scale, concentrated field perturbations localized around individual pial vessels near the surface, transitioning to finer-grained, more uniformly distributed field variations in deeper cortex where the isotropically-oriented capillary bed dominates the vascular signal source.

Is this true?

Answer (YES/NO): NO